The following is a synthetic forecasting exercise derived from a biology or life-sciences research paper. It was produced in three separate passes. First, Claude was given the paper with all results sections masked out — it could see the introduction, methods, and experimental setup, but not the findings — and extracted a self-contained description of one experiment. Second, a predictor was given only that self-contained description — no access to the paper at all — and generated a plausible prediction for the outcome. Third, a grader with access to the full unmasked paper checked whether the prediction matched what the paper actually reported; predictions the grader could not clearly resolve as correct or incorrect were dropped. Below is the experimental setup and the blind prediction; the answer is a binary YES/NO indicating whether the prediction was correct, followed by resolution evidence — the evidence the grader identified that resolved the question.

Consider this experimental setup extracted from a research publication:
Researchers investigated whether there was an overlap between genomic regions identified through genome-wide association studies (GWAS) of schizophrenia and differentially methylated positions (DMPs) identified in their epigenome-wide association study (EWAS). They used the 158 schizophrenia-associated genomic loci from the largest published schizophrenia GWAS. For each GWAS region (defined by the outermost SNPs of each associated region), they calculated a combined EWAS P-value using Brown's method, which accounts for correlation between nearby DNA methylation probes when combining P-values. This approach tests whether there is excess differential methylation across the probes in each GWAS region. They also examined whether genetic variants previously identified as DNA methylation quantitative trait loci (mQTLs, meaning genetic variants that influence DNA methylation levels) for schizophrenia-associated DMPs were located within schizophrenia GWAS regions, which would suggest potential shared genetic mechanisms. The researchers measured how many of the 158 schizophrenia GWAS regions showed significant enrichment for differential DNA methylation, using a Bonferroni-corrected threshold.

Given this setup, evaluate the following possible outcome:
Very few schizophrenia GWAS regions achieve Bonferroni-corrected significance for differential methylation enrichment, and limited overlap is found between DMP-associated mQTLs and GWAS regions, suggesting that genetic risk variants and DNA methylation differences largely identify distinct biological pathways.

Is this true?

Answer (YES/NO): NO